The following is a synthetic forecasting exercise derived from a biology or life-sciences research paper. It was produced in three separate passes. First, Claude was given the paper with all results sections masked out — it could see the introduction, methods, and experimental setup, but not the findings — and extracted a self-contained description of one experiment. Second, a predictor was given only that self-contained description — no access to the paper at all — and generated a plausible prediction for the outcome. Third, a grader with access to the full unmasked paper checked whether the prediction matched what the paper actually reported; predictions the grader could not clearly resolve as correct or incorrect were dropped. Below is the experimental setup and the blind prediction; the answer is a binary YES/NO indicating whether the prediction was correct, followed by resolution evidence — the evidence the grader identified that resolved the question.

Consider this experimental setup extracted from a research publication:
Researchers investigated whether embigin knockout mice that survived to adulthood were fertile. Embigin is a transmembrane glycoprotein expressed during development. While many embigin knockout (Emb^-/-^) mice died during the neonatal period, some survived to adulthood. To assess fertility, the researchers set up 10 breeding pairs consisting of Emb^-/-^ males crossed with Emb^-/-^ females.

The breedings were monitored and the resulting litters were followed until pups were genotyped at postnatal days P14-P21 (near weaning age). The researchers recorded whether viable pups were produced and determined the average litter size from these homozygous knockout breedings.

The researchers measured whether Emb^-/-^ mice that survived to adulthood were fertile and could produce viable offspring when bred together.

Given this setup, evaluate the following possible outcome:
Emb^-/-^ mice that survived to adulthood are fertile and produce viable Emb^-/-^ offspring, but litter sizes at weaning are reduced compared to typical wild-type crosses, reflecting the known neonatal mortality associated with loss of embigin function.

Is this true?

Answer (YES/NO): YES